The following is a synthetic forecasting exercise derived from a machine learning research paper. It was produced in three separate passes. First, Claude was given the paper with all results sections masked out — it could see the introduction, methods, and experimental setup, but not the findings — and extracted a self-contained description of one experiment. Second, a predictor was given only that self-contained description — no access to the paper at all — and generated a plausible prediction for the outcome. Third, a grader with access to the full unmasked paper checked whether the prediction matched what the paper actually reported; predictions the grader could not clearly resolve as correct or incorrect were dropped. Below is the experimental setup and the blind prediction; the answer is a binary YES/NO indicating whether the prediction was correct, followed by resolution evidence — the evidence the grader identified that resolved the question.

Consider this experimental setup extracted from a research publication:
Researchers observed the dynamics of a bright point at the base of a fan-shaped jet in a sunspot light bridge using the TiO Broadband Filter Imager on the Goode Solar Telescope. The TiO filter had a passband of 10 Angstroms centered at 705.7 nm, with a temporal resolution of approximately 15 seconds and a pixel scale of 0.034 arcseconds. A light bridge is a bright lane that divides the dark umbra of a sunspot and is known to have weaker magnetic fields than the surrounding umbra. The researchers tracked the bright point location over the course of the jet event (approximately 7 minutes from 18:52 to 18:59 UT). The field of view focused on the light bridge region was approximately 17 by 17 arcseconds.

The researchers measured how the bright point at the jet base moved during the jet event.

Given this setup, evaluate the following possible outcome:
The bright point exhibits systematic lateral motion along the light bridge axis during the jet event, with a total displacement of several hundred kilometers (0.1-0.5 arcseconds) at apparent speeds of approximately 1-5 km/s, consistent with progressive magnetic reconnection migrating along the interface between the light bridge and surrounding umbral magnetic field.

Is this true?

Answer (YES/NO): NO